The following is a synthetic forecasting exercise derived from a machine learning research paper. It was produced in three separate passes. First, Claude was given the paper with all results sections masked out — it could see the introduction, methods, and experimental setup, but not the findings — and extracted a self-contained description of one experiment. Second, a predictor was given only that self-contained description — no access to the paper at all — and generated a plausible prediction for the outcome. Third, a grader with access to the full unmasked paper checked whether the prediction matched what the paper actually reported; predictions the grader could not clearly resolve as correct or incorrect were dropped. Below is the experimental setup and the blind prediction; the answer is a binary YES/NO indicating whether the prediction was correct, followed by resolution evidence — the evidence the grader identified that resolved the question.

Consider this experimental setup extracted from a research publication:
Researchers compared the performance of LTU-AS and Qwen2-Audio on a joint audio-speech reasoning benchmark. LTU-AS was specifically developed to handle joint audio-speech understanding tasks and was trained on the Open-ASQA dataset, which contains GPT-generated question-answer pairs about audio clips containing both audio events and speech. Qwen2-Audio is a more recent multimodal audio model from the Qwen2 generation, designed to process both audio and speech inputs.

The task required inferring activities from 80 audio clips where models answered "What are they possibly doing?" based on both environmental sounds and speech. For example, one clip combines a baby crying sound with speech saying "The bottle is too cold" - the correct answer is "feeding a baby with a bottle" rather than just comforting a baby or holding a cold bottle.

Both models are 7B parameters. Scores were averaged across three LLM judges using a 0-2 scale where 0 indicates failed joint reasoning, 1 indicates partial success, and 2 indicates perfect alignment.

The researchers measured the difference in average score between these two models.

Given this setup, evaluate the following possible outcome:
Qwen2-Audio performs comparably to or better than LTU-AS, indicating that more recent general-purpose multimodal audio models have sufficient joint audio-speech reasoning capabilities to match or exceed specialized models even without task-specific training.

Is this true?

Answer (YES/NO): YES